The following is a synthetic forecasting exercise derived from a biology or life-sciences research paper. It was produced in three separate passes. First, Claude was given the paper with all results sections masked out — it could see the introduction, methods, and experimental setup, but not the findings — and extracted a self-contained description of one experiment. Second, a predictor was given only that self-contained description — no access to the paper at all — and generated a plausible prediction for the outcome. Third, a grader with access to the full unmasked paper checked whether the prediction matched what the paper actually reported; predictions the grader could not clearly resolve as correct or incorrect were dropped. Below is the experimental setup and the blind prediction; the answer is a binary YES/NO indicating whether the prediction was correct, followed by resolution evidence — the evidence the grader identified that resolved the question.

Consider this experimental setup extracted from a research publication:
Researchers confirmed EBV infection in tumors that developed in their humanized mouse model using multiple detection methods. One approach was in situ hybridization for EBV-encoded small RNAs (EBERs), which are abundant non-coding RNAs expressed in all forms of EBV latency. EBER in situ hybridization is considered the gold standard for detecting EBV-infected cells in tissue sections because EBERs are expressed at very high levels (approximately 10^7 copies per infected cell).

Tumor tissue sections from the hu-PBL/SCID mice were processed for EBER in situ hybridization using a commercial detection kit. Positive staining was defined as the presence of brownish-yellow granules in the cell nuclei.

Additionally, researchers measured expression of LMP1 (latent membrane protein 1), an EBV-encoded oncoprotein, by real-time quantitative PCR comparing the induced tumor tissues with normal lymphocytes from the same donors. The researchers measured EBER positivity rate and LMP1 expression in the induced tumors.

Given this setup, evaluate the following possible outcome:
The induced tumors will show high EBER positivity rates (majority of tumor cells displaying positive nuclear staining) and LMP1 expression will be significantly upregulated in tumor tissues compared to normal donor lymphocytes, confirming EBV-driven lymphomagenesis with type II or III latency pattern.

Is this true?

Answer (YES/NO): YES